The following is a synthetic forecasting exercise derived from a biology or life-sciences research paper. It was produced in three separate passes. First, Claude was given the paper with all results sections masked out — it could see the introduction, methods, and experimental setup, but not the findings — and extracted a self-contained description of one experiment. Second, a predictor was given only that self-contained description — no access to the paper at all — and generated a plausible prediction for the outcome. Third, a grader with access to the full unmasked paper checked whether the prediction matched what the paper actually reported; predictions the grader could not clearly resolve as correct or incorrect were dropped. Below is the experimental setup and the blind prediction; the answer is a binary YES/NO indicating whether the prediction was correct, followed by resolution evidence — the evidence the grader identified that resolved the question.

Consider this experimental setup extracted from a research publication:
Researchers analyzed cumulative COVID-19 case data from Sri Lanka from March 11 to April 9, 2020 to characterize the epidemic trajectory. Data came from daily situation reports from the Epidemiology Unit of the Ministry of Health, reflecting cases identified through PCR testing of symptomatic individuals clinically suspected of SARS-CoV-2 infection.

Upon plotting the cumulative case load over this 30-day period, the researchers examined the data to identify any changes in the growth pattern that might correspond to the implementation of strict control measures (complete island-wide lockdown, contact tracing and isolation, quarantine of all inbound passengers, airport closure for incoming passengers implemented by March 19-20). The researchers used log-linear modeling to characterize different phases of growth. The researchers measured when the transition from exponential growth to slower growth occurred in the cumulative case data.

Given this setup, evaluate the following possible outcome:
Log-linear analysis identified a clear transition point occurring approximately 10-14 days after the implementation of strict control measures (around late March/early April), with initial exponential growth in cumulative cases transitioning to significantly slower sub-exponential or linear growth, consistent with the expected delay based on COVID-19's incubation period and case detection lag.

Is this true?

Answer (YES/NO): NO